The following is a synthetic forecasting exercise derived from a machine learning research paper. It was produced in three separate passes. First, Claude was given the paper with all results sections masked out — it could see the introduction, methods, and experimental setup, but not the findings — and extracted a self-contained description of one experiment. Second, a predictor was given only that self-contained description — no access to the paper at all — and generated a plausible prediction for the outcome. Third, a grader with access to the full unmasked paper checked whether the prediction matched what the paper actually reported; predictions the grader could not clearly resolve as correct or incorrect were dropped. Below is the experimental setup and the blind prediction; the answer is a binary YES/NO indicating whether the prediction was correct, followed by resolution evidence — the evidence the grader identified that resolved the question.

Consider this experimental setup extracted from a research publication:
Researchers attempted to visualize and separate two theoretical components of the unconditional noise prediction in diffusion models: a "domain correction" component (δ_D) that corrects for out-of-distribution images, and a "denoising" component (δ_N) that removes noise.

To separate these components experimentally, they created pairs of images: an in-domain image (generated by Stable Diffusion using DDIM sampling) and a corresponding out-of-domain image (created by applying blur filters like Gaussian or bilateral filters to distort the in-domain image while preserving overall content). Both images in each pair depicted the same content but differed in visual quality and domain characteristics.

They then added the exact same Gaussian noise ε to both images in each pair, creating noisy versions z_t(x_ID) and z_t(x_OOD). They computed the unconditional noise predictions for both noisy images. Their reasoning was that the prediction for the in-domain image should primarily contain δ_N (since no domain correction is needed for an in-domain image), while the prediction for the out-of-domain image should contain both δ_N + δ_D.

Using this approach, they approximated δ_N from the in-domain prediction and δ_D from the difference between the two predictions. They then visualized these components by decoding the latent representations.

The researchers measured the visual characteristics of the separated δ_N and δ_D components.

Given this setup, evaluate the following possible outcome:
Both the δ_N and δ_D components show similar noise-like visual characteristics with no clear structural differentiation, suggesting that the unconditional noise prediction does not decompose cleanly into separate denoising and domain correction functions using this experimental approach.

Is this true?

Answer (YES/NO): NO